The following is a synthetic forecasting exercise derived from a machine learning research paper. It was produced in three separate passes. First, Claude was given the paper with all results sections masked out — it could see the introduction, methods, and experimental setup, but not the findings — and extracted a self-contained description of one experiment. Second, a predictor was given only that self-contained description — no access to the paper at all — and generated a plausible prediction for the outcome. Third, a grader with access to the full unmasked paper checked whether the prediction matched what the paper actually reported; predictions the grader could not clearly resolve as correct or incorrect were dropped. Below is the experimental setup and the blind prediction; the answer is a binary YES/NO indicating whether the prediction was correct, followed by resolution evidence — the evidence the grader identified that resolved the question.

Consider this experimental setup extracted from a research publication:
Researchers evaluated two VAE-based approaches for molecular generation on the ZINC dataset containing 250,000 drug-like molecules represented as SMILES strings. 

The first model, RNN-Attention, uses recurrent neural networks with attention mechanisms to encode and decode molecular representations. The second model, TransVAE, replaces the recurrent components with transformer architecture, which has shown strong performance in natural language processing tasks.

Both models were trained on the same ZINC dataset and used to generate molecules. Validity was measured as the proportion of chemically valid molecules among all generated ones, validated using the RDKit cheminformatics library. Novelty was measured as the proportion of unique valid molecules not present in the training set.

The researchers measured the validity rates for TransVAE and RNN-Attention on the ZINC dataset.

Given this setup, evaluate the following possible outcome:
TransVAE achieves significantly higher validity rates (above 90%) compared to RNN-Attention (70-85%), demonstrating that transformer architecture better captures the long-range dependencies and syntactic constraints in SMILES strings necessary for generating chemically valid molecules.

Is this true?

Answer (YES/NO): NO